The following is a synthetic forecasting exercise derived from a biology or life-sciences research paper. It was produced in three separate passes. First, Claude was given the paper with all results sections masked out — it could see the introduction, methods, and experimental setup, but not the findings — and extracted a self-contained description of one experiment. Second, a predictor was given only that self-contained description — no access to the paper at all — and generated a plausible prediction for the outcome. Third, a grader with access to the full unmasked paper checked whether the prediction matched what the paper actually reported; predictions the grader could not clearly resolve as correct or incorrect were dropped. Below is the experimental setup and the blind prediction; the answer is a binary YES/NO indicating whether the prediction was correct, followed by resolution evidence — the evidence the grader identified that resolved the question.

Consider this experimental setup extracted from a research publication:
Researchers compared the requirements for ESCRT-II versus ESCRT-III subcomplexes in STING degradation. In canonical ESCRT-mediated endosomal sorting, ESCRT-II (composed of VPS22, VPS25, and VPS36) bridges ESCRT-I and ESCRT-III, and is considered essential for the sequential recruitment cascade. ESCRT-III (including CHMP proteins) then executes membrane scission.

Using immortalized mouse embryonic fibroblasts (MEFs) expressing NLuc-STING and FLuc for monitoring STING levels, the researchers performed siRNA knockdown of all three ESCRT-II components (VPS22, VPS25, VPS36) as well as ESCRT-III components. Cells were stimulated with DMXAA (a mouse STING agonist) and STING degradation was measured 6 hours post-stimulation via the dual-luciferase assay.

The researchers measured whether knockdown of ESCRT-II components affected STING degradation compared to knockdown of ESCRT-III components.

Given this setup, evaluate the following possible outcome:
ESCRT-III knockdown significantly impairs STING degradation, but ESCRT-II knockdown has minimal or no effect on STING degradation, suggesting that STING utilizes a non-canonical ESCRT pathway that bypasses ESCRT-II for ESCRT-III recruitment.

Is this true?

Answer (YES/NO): NO